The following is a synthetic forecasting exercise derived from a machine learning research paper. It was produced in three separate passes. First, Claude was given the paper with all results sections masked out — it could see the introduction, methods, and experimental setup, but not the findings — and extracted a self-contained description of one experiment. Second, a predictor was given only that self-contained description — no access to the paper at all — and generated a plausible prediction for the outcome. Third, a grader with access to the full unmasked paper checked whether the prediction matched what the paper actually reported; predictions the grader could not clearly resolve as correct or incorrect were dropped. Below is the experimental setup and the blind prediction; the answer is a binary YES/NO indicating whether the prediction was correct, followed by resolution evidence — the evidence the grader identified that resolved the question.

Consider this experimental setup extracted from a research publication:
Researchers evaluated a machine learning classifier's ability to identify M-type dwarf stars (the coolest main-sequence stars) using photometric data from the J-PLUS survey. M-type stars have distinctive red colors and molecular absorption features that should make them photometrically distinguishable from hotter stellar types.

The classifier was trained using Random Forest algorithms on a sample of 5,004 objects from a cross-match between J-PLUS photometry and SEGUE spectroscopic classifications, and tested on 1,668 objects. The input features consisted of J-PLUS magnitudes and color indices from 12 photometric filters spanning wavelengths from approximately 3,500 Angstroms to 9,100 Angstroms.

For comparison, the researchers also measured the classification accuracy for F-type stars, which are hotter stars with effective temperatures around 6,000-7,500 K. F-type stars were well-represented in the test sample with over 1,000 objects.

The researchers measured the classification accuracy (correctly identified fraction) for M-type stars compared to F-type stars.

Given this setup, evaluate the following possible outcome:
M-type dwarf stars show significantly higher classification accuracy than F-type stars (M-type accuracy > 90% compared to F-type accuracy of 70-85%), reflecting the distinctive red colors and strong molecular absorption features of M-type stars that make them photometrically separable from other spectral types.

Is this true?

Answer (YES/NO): NO